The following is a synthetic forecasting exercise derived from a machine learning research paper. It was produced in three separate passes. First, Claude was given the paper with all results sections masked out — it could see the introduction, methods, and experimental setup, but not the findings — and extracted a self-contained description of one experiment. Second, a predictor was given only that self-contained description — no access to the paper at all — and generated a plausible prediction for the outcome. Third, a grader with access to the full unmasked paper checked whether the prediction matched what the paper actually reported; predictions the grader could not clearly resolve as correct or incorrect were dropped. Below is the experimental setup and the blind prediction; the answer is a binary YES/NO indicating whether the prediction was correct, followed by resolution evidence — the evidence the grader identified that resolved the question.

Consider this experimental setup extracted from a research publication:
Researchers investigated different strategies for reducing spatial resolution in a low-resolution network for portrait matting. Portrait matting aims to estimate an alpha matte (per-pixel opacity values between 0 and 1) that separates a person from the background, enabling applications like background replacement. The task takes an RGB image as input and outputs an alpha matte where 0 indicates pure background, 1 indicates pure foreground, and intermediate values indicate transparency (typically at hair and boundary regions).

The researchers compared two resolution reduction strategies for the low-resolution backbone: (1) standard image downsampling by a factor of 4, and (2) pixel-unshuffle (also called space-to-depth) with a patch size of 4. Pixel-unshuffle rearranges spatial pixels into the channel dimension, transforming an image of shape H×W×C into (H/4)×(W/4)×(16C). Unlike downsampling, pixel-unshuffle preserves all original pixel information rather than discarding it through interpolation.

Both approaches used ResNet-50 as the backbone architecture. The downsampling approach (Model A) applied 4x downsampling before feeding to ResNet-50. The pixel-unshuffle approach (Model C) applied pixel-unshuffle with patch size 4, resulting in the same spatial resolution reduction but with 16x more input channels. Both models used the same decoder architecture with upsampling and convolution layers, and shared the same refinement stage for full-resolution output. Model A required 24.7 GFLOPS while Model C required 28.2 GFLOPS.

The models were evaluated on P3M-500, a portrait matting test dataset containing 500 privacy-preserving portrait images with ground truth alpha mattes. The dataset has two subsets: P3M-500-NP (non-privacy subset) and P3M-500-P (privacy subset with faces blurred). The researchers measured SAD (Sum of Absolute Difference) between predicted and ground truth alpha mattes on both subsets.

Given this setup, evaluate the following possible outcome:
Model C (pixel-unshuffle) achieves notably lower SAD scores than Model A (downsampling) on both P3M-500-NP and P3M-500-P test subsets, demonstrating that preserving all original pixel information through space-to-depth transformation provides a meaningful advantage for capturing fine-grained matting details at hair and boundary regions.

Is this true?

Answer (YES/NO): NO